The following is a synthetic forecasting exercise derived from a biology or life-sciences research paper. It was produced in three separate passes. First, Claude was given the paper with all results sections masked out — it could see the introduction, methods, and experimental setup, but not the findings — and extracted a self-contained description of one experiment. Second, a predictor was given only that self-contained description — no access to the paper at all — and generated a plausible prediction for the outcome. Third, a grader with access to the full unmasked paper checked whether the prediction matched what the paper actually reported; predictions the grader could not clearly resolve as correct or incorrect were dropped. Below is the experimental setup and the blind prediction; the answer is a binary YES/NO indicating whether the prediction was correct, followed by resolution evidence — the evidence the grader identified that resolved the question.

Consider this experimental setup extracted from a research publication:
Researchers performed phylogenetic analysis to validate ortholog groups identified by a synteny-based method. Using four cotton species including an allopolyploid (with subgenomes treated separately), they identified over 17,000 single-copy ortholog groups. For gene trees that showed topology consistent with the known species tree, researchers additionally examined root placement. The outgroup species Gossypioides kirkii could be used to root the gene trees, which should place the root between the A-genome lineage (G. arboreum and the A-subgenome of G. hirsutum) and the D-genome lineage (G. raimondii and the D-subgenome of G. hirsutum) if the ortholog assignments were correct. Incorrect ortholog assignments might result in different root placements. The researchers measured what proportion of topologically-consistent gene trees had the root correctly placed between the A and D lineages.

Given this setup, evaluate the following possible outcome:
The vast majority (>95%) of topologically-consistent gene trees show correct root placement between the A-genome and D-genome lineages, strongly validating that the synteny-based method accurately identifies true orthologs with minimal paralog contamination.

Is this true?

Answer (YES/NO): NO